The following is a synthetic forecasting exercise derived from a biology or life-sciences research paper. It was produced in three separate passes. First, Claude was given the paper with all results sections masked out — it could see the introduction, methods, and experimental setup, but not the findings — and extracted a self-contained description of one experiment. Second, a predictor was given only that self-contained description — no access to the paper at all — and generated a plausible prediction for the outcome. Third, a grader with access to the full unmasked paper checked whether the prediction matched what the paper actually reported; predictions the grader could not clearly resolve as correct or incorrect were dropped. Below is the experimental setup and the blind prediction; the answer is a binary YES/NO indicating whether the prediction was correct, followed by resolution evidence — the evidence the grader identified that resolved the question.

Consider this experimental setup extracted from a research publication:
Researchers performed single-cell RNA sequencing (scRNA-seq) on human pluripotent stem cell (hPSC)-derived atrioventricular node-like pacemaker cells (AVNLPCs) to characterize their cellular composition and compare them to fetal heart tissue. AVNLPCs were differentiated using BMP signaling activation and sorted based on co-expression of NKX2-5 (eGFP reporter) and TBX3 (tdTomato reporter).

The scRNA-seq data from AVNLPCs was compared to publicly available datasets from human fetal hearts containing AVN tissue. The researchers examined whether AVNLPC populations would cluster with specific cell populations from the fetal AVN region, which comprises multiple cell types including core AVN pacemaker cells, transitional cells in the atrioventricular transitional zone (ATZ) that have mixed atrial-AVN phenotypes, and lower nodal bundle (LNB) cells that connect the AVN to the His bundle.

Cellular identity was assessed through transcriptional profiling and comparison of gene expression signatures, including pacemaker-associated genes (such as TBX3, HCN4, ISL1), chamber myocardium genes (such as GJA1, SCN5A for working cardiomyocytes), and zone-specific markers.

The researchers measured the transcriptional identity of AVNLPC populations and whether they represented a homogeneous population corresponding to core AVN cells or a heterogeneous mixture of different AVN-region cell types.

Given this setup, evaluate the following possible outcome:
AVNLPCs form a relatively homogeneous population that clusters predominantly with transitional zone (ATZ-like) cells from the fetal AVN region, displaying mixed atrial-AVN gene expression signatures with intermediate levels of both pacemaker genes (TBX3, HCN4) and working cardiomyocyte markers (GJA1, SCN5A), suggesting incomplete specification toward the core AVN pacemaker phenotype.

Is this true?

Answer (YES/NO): NO